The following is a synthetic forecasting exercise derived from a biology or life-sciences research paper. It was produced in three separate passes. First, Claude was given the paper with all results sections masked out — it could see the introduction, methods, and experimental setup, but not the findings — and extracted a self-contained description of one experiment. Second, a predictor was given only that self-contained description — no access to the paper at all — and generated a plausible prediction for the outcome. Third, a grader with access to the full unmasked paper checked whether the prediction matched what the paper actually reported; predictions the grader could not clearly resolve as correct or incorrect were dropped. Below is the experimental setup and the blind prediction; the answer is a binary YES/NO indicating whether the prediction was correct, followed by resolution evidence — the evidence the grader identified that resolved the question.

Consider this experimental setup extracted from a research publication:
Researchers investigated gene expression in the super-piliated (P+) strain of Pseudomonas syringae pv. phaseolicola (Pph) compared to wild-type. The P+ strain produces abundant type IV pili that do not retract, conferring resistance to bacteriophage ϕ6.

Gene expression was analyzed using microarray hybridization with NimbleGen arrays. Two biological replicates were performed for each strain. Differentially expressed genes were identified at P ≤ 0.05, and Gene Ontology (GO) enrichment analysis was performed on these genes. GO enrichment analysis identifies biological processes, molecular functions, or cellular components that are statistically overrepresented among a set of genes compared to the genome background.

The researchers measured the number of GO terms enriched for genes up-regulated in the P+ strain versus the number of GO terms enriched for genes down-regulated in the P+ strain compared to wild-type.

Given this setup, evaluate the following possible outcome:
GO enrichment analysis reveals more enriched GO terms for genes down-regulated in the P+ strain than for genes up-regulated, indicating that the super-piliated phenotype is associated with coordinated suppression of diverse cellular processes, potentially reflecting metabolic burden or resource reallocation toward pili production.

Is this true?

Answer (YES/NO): YES